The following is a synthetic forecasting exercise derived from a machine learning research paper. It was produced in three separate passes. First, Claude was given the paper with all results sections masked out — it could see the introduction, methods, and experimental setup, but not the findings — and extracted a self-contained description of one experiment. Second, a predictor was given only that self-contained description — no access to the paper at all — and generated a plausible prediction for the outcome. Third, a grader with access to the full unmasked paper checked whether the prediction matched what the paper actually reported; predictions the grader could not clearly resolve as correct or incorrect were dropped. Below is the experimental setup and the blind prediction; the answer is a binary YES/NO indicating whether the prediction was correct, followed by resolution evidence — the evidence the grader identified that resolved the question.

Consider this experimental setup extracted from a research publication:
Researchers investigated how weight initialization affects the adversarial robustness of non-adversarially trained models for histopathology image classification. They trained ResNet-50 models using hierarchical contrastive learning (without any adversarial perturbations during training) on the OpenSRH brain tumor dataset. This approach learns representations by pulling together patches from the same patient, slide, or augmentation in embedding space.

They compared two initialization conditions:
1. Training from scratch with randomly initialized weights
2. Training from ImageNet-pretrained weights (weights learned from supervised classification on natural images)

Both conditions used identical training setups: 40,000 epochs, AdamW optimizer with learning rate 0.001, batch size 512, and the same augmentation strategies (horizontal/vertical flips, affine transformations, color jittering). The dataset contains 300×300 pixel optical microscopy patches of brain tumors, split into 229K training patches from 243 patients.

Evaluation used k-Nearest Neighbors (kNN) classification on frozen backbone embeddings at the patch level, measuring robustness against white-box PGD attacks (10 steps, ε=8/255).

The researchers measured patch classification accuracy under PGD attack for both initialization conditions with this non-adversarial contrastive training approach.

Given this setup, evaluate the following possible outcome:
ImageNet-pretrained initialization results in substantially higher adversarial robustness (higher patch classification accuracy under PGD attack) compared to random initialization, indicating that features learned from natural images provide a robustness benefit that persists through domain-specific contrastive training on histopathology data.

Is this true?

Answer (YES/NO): YES